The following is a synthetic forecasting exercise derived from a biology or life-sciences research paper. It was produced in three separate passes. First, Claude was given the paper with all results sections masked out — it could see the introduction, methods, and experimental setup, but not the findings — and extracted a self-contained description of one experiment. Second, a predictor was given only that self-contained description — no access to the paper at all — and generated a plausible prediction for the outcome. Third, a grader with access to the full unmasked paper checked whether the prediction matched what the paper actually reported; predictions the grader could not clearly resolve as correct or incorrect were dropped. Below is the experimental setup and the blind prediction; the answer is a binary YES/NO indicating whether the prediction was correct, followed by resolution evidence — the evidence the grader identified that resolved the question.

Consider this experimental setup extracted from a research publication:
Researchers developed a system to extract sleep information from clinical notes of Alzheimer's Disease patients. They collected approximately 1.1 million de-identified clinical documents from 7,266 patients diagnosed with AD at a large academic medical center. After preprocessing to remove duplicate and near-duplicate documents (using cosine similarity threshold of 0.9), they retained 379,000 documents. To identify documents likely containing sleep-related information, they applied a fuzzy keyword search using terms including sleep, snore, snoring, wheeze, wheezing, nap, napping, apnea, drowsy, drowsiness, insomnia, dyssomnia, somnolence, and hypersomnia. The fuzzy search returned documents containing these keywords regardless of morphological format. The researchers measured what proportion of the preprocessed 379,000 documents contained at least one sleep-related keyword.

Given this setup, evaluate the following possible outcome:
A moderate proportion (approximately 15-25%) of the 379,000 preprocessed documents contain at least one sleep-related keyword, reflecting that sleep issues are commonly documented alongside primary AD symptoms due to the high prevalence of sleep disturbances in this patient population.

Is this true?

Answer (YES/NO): NO